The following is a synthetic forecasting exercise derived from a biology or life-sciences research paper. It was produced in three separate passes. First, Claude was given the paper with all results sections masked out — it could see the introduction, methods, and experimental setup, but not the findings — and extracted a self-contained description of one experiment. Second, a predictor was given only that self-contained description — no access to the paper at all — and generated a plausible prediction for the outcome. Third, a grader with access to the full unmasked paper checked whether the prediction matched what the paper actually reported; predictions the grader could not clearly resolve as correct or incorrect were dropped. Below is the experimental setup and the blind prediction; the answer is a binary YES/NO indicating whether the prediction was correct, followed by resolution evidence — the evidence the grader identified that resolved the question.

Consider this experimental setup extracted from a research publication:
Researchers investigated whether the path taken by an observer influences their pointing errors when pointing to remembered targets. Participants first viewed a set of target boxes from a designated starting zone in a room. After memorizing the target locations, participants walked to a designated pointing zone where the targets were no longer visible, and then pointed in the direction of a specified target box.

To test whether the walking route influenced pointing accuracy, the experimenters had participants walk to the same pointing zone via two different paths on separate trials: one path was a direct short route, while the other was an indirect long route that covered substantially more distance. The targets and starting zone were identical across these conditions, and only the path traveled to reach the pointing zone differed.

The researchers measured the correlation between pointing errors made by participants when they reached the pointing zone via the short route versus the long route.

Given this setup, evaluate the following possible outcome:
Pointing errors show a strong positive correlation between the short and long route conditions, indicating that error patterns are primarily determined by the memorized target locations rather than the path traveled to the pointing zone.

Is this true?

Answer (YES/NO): YES